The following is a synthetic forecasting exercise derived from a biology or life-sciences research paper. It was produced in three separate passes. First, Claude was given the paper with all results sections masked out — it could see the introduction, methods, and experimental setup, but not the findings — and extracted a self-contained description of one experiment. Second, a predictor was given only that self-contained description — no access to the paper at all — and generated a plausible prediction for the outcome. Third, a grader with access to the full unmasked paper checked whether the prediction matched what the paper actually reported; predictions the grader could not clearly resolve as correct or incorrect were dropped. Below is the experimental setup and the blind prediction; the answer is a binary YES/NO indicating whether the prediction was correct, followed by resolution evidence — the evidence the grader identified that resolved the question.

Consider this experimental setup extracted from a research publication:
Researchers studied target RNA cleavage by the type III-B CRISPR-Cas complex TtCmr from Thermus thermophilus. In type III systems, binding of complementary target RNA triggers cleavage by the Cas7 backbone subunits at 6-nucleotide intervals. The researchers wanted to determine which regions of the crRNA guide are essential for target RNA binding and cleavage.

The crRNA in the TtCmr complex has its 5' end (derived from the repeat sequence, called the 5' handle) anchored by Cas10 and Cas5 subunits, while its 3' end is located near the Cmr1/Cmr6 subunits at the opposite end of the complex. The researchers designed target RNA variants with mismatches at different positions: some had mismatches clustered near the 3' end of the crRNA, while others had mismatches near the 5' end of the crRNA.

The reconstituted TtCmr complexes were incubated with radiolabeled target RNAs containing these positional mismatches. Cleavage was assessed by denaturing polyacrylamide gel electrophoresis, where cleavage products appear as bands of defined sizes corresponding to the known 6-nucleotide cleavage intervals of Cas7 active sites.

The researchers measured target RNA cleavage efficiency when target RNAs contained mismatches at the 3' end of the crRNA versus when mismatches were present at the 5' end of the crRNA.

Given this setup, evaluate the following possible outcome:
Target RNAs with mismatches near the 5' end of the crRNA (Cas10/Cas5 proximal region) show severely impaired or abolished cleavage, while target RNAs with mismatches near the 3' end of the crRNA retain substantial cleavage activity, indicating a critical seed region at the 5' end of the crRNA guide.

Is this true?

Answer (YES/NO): NO